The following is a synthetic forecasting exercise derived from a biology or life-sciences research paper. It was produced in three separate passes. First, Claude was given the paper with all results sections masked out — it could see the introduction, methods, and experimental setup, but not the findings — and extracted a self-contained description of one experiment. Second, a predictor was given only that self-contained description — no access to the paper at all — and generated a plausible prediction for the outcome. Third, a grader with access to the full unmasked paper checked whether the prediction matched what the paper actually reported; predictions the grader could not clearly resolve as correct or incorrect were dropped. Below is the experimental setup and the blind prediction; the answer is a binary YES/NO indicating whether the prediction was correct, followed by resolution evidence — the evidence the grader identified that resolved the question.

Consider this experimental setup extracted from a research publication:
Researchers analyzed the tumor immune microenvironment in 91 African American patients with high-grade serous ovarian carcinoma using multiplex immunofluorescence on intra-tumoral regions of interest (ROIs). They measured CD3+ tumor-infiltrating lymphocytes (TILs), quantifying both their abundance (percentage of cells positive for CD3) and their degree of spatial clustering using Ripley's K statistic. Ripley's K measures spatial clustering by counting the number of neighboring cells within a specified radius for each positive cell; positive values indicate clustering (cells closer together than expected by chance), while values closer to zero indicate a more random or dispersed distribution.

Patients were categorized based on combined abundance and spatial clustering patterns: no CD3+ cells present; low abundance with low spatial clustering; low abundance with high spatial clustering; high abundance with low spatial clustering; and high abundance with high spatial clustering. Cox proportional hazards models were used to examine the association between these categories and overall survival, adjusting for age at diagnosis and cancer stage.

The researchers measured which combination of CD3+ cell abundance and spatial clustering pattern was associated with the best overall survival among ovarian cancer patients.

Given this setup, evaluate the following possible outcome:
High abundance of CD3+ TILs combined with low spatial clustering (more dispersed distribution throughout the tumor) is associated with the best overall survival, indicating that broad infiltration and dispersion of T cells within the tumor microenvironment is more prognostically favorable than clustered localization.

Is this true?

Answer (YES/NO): YES